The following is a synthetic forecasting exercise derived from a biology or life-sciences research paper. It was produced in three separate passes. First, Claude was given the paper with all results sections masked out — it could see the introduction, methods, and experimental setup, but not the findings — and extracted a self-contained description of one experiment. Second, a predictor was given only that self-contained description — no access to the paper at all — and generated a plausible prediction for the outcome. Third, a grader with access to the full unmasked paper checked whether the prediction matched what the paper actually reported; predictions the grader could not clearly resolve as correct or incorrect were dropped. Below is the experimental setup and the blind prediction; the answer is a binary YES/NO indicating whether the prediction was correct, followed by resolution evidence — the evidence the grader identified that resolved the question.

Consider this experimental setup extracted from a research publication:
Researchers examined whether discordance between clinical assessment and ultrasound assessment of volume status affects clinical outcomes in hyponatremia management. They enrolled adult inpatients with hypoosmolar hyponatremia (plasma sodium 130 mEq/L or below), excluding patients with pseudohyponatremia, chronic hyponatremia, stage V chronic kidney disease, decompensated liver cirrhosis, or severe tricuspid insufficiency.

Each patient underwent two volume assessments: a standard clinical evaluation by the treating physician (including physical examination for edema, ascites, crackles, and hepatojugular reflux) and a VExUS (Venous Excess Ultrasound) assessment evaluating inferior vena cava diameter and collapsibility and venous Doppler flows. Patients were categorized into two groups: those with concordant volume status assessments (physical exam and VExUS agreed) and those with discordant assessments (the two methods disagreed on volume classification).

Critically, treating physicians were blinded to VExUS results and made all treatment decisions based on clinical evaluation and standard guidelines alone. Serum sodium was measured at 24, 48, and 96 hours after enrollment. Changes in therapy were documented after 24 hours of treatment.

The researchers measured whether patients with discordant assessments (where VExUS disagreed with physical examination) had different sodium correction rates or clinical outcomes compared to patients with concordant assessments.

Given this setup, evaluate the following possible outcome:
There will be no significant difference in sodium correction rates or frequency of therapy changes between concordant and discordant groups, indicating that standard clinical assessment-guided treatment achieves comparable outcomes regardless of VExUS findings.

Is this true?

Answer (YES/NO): YES